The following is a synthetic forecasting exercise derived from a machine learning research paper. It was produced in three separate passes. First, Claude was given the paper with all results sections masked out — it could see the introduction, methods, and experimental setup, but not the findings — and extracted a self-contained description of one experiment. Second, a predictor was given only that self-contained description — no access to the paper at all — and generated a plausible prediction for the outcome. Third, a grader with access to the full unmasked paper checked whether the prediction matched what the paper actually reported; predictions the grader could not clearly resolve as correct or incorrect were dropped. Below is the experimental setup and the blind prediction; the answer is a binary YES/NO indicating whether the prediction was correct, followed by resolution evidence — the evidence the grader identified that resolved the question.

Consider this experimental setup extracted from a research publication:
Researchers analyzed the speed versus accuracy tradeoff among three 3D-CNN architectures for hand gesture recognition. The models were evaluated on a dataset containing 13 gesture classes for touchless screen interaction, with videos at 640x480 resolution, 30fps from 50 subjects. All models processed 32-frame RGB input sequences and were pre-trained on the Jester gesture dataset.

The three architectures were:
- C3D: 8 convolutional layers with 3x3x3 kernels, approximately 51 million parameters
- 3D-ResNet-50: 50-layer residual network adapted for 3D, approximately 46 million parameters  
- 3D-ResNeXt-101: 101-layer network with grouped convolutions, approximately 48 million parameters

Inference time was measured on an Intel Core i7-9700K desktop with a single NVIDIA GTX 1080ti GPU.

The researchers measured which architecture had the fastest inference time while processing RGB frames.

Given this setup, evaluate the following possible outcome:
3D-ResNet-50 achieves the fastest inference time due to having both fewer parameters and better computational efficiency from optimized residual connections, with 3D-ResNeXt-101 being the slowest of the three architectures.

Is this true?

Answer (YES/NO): NO